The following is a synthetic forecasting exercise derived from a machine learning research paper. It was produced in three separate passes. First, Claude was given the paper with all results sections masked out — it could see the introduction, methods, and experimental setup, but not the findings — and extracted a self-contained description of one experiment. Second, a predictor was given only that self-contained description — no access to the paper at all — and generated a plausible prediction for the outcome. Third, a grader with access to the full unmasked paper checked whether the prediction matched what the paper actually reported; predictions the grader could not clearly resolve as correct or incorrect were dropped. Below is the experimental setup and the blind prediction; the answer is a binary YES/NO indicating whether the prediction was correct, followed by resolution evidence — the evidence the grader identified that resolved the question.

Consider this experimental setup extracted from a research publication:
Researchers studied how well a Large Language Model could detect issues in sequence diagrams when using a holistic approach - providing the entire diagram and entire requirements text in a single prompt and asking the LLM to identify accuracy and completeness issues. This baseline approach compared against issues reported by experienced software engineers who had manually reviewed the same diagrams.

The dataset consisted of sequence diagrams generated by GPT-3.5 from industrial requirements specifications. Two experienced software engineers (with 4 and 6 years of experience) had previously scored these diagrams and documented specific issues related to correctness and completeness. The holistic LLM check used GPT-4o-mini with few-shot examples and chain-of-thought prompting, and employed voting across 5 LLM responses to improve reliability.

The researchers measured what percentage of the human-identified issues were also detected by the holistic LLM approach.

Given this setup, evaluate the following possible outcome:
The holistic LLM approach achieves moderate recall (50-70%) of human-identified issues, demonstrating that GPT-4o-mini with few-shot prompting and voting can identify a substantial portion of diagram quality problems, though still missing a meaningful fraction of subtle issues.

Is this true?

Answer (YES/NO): NO